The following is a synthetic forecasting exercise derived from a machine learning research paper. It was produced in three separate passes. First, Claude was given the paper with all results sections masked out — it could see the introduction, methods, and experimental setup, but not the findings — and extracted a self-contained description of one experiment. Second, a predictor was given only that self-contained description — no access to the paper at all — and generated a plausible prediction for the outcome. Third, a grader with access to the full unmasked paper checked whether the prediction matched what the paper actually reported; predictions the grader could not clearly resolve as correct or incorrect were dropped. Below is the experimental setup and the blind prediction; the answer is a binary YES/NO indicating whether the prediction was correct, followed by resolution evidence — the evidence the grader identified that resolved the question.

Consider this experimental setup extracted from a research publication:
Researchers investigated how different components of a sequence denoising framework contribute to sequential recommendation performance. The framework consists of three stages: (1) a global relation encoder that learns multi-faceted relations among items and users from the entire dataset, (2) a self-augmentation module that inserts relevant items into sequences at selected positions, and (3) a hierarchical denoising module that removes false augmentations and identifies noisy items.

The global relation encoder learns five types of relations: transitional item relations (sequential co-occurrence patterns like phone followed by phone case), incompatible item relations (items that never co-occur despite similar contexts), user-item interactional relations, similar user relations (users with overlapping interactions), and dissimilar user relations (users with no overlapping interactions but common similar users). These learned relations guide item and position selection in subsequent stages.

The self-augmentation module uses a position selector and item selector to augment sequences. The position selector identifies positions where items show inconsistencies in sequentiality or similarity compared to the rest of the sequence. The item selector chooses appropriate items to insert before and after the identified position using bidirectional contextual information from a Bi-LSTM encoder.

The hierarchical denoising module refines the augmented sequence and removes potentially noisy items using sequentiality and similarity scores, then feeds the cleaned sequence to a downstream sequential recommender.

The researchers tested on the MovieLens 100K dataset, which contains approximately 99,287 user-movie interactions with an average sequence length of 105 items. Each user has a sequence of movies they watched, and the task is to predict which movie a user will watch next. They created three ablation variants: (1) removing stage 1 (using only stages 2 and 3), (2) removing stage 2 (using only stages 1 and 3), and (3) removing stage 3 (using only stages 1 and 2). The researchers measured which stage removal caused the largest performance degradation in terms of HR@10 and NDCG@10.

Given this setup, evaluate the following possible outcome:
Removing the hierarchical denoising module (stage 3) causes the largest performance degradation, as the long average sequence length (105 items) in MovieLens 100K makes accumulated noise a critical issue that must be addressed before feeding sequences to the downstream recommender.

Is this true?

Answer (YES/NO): NO